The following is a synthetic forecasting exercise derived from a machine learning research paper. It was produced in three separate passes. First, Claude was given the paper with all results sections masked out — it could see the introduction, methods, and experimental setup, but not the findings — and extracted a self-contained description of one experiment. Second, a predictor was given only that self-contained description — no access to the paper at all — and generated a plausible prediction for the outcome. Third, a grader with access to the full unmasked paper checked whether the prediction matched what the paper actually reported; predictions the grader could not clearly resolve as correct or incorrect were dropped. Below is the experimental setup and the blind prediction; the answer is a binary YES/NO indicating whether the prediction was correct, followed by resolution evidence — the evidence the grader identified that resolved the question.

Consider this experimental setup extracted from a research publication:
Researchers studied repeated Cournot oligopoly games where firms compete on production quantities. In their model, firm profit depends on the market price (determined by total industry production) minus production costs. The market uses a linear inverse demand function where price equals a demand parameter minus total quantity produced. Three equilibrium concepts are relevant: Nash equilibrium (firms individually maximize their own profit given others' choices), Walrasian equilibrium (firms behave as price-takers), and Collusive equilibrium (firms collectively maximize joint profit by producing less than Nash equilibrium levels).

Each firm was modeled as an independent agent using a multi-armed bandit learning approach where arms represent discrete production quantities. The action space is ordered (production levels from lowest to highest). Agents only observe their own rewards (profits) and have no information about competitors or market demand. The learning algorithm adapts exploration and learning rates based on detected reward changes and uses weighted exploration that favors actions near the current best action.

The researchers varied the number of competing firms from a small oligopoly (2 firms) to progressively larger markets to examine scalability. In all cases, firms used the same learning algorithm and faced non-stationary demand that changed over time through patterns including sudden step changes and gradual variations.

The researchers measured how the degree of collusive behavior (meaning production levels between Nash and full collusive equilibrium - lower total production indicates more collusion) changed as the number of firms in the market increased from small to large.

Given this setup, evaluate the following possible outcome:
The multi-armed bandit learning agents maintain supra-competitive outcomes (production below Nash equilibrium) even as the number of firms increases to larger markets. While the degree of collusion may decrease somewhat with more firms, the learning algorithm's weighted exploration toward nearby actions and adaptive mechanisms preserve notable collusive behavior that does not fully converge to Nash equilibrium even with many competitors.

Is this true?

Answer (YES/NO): NO